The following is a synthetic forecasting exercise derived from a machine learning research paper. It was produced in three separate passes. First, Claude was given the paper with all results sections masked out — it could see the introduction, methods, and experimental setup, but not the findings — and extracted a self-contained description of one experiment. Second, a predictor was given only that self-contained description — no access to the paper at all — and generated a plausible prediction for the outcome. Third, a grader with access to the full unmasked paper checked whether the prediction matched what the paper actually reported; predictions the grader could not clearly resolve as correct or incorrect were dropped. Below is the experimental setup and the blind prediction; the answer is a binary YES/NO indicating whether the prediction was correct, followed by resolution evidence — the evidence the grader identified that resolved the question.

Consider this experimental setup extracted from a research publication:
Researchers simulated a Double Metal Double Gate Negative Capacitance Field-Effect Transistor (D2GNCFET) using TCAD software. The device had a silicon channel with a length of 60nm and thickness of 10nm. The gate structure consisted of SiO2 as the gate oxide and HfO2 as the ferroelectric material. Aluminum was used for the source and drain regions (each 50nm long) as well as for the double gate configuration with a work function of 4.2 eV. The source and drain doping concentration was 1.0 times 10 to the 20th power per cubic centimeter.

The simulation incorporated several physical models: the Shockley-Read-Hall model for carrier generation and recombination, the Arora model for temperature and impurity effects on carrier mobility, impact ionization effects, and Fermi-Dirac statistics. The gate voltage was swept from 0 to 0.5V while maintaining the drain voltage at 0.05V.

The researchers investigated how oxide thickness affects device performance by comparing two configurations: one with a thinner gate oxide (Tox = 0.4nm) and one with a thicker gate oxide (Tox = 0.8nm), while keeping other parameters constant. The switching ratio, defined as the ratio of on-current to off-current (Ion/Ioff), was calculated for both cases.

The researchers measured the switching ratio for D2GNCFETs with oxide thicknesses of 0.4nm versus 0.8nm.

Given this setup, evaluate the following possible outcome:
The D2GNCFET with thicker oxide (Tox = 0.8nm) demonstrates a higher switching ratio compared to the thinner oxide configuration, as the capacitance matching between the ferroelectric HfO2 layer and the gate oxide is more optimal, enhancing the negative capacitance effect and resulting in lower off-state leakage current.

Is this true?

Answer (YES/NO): NO